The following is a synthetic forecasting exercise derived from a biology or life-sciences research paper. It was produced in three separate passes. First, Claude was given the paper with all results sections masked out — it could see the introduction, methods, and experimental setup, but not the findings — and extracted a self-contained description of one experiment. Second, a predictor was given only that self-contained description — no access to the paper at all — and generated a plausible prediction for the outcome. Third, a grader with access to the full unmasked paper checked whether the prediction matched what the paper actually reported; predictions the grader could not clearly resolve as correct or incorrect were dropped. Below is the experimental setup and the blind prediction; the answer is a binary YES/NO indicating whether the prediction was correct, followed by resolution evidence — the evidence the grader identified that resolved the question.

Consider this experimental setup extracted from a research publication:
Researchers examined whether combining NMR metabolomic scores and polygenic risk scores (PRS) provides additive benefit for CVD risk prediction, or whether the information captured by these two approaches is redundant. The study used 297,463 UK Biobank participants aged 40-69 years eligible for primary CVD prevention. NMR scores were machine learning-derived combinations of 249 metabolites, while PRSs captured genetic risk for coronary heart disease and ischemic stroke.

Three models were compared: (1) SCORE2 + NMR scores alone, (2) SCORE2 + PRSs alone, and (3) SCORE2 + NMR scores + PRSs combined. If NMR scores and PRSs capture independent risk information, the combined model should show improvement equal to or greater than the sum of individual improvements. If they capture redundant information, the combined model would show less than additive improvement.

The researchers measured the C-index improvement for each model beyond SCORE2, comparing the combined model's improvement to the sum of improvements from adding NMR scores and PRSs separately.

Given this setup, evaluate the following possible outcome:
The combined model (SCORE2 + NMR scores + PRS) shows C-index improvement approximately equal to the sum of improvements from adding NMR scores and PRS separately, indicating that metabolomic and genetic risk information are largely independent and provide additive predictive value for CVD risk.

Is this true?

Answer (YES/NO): YES